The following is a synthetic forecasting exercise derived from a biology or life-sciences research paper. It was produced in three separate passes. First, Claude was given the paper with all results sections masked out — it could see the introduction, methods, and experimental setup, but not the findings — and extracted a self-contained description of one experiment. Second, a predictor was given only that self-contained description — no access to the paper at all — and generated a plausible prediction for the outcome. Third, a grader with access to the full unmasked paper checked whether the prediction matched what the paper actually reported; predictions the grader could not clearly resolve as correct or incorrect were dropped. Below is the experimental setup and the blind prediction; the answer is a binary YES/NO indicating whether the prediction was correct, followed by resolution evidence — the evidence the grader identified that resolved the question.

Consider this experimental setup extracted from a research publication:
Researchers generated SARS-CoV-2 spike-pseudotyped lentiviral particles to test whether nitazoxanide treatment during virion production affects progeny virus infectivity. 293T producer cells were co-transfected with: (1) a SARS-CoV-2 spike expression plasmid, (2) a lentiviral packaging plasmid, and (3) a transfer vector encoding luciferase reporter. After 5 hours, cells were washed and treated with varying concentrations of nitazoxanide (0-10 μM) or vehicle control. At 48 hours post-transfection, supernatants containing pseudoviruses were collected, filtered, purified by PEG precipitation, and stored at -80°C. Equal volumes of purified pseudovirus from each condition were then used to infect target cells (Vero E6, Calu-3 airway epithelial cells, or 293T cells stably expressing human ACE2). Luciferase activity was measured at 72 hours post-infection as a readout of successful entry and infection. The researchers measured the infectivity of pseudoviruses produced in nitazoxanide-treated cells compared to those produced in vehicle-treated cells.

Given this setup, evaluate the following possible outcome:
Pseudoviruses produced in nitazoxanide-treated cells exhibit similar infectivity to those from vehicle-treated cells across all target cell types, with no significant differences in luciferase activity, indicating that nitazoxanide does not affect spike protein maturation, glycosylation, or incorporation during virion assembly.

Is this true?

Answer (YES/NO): NO